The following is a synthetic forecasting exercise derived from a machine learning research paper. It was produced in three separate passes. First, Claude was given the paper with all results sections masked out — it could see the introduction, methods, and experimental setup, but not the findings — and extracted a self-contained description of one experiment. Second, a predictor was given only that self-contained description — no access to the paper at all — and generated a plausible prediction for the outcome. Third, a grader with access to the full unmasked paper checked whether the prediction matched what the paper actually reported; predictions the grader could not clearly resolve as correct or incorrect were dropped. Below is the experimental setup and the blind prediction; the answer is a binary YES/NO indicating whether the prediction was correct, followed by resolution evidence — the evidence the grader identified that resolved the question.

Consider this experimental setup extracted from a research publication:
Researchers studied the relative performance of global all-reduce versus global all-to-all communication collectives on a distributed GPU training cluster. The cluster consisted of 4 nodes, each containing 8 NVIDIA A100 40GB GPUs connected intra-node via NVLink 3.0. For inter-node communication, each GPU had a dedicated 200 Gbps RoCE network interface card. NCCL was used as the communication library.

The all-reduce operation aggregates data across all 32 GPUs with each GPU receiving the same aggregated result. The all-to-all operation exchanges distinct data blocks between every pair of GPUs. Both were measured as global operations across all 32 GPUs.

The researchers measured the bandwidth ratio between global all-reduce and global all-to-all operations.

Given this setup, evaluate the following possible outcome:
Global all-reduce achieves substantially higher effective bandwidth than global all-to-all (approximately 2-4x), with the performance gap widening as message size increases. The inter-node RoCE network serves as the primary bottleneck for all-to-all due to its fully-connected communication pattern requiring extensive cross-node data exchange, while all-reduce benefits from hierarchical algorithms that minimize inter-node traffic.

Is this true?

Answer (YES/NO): YES